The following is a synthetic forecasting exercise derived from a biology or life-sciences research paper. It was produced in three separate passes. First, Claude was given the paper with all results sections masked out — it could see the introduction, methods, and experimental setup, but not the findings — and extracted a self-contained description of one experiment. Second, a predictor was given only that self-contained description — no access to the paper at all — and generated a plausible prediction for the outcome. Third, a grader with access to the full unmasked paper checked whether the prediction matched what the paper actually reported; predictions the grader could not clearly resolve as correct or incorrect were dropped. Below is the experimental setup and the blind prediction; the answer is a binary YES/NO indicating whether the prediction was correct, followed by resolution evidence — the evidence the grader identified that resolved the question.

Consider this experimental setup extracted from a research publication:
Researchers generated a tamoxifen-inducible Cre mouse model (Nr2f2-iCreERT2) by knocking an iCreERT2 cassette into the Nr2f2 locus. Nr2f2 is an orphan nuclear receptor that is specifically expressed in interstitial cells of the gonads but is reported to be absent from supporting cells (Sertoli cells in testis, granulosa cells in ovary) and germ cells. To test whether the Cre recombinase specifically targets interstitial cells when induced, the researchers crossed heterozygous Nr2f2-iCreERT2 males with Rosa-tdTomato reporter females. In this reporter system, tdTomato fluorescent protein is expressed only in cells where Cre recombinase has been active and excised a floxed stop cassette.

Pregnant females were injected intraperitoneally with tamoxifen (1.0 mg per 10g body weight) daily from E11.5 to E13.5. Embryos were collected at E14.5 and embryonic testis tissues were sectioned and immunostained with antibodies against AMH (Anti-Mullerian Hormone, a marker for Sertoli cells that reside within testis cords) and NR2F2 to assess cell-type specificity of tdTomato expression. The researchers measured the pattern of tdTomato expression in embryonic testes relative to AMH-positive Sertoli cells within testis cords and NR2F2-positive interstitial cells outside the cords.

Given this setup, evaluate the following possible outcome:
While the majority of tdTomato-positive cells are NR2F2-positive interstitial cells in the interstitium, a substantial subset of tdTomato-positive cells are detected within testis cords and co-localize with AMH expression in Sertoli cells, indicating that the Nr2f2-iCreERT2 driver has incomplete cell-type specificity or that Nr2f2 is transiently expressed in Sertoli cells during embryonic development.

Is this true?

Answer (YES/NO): NO